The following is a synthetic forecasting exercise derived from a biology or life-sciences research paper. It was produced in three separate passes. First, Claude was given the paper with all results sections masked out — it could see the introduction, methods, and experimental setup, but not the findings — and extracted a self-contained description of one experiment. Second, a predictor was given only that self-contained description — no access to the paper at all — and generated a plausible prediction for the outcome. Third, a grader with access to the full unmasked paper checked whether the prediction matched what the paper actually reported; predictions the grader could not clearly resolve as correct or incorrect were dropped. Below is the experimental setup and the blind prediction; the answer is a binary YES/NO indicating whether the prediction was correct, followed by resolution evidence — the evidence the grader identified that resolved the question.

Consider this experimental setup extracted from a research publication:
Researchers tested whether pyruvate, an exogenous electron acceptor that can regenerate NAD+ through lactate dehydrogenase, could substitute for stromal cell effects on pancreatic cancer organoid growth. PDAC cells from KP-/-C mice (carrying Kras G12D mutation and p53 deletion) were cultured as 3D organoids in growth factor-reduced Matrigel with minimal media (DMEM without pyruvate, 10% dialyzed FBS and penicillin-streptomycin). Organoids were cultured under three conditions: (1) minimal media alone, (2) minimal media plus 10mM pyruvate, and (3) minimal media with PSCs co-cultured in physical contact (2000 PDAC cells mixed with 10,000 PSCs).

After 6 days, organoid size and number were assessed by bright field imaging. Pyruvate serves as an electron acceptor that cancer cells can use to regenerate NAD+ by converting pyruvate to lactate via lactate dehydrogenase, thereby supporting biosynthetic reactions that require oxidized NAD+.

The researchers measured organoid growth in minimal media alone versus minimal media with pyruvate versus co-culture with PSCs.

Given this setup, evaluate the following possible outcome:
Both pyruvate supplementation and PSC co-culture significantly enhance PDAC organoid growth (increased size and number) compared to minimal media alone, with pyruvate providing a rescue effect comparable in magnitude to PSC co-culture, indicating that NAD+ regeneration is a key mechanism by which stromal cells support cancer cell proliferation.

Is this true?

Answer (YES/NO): NO